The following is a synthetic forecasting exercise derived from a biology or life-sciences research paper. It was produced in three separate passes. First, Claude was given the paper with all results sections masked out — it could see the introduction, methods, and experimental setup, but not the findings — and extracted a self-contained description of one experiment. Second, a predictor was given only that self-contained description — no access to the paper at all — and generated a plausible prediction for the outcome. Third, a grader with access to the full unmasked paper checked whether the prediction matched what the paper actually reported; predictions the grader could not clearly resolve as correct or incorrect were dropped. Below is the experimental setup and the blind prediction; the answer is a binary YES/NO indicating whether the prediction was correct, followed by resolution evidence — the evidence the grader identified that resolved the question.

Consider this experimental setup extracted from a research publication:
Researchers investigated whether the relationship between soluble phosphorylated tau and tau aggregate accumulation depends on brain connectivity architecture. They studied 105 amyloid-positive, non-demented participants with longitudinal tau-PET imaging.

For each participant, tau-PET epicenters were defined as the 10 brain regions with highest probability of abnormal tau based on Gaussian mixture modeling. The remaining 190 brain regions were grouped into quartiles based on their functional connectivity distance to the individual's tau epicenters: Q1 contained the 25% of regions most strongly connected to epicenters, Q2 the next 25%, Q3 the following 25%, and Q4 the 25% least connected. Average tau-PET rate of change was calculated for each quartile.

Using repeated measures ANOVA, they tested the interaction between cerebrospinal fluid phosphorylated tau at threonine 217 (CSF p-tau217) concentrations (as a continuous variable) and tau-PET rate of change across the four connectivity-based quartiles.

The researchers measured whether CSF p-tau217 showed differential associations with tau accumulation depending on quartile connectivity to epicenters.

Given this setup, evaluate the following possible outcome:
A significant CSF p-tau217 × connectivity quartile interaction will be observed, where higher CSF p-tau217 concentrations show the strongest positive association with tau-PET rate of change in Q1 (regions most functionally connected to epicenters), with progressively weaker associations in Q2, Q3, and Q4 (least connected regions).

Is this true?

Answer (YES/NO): NO